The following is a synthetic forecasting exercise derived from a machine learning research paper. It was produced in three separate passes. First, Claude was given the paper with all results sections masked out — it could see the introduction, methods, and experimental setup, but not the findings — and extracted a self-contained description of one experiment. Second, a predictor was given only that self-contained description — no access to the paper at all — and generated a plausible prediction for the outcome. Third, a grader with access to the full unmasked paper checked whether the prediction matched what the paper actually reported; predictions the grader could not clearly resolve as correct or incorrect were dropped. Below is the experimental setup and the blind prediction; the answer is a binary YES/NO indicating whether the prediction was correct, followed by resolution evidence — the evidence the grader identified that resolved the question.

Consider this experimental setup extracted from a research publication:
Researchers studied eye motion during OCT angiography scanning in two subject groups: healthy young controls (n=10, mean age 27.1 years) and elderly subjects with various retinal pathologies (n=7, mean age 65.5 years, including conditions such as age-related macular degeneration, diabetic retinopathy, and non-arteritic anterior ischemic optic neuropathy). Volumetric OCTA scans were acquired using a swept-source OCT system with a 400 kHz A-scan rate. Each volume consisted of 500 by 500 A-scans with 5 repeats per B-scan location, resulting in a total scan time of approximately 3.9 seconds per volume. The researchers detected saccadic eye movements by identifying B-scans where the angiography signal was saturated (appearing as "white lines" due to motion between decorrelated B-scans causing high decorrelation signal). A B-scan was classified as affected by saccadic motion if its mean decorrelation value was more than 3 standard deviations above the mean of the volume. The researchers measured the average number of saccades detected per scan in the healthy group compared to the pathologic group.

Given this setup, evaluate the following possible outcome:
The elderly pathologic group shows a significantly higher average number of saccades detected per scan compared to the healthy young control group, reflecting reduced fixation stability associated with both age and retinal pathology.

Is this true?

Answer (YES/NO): YES